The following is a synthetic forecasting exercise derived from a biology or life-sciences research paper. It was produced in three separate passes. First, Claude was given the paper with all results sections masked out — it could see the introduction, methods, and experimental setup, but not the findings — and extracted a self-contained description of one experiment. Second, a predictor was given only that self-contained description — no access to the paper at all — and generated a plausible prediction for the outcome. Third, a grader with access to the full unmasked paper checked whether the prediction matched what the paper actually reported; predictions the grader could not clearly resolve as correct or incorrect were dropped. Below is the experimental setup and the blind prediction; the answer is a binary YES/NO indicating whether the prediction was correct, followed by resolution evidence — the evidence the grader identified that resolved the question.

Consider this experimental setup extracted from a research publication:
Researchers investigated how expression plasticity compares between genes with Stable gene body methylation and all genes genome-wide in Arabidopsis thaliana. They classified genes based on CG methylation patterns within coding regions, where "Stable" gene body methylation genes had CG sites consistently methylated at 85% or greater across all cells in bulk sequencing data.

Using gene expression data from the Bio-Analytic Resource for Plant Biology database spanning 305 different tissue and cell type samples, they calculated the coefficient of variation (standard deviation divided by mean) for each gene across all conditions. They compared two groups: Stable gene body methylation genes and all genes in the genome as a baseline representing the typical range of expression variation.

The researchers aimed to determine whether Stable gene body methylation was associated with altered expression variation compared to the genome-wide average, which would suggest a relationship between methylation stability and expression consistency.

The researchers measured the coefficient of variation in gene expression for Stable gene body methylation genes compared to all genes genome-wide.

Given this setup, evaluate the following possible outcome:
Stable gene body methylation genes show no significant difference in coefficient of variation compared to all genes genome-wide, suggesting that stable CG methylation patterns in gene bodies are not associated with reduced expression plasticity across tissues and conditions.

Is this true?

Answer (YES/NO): NO